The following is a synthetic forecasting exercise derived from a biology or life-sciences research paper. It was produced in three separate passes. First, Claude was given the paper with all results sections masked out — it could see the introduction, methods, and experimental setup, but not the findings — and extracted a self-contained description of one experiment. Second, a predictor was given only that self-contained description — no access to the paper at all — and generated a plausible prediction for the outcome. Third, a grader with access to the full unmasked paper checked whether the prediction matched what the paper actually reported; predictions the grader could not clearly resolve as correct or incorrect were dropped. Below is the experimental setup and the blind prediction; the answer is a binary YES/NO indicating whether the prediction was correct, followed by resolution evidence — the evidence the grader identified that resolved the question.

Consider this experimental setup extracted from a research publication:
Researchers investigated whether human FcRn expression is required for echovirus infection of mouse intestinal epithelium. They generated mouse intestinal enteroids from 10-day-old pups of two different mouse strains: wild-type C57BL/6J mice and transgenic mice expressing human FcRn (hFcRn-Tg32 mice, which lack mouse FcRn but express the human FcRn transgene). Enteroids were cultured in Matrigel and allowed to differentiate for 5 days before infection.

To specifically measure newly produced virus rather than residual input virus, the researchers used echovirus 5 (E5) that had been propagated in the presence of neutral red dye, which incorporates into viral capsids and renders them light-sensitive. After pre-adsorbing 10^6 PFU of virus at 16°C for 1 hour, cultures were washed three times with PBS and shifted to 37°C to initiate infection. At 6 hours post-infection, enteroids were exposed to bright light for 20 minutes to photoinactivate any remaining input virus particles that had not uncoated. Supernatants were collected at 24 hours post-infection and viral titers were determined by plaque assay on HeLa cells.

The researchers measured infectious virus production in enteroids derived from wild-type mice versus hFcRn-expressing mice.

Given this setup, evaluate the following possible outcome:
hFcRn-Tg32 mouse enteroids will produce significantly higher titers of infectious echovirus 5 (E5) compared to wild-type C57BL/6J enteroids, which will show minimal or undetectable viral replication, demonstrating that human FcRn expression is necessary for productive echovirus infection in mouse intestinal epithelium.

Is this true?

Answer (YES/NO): YES